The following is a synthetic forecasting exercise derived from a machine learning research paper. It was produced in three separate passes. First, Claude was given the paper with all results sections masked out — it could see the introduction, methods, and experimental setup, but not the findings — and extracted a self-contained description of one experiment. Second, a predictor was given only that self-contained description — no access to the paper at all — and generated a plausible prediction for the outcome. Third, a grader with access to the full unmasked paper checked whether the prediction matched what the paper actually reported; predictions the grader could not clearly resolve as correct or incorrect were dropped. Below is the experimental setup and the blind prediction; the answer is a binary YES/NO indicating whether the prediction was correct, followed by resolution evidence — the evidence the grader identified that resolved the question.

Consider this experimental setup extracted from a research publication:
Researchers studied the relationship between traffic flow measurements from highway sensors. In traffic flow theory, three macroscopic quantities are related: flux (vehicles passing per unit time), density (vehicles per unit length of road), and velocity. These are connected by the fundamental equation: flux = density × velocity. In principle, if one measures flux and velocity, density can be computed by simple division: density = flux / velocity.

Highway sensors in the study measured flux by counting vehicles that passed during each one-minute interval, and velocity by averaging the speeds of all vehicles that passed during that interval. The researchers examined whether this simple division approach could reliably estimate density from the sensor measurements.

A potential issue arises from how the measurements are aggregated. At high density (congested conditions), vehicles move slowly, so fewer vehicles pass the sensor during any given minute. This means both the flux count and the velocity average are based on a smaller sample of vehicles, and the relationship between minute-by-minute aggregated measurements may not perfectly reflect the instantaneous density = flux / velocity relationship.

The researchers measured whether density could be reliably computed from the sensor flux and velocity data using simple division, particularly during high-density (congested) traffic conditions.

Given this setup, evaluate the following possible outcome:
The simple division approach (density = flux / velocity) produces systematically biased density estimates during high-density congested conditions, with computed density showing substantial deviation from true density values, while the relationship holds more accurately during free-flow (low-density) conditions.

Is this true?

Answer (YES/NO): NO